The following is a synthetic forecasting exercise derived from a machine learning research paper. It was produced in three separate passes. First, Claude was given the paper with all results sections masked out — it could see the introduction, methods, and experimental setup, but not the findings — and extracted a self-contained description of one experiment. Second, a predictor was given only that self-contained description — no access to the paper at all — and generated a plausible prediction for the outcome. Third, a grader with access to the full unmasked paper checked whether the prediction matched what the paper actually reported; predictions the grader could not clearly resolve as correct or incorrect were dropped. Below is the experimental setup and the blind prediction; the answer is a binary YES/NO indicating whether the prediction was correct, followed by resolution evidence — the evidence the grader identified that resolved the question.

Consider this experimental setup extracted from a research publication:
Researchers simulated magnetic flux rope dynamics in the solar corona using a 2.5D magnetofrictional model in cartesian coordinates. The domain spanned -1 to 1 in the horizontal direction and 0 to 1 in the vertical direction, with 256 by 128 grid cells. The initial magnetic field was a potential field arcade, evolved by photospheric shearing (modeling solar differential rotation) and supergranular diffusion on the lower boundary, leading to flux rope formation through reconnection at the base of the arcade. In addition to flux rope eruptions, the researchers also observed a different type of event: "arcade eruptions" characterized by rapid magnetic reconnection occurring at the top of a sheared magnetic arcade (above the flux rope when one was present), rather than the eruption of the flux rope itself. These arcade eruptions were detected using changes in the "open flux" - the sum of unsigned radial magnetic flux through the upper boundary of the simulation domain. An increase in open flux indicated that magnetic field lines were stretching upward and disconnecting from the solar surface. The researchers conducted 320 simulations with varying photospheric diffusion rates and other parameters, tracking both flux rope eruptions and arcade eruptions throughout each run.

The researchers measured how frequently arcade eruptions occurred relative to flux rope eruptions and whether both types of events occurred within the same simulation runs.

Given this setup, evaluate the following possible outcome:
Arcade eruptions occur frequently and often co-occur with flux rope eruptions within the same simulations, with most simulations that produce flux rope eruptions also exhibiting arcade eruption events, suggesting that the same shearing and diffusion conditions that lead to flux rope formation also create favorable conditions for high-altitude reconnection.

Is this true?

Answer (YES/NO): NO